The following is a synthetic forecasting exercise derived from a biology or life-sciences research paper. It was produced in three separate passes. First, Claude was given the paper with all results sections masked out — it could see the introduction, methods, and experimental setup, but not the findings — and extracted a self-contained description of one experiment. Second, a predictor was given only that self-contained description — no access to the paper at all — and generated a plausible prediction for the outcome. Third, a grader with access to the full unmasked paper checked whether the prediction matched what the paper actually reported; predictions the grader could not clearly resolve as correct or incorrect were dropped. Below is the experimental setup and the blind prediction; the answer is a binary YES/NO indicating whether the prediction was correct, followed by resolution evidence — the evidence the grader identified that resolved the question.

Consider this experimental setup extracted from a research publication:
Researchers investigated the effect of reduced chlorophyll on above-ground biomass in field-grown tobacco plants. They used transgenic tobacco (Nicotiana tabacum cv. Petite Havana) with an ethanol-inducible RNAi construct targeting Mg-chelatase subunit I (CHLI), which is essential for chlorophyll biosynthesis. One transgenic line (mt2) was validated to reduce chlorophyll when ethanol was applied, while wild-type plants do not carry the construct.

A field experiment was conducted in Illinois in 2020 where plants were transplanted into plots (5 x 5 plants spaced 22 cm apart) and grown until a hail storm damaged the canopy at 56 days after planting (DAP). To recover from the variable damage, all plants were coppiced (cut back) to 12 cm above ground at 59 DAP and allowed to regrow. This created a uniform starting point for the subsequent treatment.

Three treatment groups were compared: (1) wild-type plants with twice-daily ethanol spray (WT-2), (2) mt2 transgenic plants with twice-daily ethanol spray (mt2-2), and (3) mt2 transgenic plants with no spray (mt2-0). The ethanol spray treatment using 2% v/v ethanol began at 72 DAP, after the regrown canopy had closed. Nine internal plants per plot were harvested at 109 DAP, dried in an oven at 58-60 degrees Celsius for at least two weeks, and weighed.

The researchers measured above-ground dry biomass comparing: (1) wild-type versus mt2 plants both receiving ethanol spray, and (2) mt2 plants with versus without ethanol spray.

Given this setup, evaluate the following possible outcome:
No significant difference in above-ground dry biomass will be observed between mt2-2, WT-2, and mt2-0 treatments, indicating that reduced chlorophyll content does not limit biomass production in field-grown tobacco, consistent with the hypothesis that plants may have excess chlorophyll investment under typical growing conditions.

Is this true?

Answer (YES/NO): YES